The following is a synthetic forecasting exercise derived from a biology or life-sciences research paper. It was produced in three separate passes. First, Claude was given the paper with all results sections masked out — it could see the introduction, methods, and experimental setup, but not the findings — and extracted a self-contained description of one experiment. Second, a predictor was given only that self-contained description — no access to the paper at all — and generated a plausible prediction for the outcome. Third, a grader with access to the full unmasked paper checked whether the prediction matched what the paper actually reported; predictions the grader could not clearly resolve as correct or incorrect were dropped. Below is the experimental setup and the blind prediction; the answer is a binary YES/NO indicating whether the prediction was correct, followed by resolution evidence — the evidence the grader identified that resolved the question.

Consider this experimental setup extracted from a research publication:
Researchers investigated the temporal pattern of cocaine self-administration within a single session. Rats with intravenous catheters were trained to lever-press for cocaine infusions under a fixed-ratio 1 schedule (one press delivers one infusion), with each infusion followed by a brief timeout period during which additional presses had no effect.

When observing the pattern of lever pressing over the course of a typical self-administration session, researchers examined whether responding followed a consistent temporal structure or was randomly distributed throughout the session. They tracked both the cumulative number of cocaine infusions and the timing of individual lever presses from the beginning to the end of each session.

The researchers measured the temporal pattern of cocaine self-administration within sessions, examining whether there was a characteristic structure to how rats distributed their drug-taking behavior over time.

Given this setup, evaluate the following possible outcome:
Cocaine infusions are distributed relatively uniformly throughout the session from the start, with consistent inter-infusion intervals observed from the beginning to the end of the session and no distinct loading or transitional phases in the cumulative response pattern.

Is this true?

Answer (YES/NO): NO